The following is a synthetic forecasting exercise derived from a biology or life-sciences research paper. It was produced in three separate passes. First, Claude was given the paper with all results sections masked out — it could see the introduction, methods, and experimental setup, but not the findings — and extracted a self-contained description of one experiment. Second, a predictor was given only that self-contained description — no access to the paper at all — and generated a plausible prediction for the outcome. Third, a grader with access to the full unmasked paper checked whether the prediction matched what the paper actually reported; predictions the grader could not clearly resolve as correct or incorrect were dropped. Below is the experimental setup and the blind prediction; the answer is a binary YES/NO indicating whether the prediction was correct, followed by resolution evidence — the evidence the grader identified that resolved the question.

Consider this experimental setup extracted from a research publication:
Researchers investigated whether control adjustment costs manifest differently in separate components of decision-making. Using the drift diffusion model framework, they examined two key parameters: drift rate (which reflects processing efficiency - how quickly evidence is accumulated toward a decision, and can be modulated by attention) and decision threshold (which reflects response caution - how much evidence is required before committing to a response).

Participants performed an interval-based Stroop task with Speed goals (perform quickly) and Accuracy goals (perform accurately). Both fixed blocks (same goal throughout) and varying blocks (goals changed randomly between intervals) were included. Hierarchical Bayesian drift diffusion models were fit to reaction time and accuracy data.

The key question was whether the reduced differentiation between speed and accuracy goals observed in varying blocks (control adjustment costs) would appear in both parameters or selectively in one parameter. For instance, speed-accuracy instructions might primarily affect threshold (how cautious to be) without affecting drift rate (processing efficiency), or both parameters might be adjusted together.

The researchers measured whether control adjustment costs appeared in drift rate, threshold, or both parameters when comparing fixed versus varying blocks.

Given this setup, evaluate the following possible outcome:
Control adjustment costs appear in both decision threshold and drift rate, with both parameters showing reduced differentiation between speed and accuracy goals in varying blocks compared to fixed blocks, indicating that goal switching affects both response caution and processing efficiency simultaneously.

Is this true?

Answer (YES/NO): NO